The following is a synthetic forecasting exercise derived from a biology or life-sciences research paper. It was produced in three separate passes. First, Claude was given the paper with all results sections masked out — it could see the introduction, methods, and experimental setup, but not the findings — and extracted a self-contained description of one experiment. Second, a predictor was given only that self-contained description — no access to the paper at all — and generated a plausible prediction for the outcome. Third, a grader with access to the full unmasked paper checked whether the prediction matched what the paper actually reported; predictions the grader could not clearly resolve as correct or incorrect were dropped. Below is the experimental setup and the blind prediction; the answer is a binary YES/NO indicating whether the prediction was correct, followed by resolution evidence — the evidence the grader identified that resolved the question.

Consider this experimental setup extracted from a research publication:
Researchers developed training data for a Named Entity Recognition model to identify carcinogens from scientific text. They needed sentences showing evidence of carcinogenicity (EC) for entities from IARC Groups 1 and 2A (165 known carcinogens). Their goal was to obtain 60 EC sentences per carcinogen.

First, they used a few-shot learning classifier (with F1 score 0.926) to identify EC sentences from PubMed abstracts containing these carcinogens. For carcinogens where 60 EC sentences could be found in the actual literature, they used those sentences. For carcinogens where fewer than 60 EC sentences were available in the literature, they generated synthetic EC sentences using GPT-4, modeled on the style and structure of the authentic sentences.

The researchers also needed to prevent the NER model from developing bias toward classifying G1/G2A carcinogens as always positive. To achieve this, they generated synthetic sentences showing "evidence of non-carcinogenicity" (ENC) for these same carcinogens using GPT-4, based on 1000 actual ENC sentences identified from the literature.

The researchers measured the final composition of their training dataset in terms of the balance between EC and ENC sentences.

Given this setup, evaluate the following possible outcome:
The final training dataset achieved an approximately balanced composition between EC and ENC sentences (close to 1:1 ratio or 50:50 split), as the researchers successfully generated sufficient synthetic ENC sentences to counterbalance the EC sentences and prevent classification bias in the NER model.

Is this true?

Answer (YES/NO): YES